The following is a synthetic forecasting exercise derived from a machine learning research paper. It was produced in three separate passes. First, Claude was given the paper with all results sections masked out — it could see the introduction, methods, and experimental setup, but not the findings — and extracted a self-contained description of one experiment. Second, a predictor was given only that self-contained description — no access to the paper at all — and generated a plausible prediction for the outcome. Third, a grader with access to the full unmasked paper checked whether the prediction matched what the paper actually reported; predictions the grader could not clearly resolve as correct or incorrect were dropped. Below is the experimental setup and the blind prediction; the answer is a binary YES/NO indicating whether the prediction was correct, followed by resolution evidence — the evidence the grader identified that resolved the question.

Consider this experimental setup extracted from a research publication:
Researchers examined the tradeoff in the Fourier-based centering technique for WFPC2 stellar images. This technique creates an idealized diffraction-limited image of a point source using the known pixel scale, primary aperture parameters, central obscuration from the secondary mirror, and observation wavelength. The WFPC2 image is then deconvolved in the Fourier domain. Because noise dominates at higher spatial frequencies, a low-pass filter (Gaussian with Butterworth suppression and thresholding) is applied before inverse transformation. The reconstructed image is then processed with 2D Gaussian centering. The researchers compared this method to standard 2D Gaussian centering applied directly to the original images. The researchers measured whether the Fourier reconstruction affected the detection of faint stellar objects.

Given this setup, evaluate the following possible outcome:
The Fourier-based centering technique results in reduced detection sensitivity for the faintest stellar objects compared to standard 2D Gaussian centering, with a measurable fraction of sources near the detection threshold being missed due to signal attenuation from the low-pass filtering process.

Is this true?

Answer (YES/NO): YES